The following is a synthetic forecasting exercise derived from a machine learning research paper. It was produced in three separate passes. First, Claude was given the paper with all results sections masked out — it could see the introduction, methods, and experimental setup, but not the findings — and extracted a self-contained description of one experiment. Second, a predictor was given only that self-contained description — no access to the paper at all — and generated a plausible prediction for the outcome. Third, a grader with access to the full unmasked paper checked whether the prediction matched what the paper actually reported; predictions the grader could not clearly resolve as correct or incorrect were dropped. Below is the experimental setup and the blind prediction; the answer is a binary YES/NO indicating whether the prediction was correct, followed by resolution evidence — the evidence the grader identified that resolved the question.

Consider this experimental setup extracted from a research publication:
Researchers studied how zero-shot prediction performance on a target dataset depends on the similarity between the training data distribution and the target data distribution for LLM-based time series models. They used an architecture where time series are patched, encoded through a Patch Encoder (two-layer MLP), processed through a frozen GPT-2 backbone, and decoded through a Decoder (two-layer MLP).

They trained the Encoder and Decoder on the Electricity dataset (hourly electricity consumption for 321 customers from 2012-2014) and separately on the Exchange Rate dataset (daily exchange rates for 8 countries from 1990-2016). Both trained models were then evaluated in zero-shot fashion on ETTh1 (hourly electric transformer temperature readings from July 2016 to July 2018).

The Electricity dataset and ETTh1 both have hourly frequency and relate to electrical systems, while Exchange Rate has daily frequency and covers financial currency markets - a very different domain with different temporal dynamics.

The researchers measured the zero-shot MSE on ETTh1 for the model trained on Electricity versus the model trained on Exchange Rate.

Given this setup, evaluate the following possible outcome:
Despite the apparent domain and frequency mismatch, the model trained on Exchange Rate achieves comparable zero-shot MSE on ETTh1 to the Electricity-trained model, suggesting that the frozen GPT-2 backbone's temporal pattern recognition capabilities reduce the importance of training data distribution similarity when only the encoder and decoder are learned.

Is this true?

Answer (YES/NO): NO